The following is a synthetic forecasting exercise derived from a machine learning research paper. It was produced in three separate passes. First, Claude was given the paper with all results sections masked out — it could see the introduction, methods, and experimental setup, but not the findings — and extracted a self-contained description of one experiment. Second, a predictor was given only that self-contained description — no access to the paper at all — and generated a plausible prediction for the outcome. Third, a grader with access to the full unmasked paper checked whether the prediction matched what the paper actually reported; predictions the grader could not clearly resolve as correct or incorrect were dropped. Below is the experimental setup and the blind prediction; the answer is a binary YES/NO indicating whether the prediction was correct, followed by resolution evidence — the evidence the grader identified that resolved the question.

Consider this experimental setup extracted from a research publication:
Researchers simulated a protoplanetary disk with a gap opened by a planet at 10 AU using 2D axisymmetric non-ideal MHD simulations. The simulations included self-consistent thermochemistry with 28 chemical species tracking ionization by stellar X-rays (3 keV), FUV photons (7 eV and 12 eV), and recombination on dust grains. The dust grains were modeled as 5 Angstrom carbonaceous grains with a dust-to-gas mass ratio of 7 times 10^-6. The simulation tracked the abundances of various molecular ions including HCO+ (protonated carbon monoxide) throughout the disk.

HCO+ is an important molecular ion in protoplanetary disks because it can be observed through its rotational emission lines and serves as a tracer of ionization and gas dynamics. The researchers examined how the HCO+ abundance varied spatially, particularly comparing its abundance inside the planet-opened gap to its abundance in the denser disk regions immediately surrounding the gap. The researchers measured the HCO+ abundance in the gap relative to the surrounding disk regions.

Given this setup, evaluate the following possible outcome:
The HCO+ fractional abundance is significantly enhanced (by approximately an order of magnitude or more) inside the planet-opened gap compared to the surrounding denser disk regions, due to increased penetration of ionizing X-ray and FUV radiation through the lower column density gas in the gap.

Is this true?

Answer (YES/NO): YES